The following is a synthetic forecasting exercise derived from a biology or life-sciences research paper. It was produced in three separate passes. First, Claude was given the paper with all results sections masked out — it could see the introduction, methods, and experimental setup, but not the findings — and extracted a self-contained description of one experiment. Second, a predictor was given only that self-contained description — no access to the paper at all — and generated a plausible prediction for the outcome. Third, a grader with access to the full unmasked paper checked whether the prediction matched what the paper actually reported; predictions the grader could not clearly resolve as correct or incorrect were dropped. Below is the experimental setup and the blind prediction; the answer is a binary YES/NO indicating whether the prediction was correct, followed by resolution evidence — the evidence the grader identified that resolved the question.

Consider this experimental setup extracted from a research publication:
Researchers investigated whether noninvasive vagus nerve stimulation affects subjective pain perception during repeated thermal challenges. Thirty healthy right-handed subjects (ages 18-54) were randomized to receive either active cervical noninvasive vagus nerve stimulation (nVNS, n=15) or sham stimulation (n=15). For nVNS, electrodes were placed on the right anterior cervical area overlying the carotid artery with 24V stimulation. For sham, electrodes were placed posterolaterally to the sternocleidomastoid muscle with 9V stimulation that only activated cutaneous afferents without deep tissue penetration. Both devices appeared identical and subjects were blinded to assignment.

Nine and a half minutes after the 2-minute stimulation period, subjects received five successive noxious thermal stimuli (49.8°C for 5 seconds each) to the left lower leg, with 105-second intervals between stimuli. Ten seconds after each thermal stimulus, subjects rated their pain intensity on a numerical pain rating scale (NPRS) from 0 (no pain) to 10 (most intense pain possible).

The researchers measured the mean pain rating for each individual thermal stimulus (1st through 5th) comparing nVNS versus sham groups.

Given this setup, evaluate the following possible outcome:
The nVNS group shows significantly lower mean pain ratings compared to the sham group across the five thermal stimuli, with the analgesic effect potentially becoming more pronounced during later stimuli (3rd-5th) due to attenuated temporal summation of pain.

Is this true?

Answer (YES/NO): NO